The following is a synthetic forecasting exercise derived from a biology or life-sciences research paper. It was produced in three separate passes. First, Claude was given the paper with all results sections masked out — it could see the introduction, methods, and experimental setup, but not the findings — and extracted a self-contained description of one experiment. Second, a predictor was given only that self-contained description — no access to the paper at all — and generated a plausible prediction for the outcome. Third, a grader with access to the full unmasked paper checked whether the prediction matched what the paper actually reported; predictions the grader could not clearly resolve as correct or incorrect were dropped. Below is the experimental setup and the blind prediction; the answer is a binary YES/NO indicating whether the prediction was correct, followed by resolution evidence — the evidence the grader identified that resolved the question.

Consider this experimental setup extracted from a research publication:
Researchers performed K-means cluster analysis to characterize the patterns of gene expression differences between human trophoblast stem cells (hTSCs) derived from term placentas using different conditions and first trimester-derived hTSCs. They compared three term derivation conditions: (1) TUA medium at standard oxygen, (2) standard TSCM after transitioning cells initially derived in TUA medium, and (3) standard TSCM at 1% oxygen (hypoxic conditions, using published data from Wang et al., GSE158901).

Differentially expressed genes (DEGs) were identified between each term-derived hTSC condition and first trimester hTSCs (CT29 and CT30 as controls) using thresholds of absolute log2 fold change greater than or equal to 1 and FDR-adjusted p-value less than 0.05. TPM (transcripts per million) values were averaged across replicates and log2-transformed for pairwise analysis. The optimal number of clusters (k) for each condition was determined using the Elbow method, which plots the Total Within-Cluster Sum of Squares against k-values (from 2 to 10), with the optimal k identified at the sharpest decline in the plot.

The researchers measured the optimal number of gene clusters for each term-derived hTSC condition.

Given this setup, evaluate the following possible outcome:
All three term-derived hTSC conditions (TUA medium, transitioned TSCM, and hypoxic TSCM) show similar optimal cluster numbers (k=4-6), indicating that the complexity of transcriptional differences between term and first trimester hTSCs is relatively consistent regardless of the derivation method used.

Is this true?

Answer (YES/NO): NO